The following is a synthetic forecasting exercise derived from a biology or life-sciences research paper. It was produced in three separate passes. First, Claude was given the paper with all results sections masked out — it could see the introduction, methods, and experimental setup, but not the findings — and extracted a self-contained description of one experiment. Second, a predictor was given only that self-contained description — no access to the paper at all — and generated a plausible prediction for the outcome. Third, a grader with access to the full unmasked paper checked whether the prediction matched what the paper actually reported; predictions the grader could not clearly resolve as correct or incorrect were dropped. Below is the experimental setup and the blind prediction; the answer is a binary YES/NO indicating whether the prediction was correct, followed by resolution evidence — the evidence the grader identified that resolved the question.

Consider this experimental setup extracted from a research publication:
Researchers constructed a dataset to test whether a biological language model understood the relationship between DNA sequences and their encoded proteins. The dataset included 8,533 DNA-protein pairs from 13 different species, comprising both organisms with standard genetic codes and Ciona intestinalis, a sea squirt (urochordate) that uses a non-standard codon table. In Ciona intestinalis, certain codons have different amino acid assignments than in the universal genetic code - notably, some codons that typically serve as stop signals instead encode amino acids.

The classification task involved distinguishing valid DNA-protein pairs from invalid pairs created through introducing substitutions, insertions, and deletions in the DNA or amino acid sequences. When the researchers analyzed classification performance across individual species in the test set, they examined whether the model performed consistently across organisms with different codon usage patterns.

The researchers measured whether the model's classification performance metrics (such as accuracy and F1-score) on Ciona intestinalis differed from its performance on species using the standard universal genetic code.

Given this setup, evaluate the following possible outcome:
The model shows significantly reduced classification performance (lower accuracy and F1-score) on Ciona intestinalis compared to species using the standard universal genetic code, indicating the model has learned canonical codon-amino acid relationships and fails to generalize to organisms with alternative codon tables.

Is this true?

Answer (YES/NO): NO